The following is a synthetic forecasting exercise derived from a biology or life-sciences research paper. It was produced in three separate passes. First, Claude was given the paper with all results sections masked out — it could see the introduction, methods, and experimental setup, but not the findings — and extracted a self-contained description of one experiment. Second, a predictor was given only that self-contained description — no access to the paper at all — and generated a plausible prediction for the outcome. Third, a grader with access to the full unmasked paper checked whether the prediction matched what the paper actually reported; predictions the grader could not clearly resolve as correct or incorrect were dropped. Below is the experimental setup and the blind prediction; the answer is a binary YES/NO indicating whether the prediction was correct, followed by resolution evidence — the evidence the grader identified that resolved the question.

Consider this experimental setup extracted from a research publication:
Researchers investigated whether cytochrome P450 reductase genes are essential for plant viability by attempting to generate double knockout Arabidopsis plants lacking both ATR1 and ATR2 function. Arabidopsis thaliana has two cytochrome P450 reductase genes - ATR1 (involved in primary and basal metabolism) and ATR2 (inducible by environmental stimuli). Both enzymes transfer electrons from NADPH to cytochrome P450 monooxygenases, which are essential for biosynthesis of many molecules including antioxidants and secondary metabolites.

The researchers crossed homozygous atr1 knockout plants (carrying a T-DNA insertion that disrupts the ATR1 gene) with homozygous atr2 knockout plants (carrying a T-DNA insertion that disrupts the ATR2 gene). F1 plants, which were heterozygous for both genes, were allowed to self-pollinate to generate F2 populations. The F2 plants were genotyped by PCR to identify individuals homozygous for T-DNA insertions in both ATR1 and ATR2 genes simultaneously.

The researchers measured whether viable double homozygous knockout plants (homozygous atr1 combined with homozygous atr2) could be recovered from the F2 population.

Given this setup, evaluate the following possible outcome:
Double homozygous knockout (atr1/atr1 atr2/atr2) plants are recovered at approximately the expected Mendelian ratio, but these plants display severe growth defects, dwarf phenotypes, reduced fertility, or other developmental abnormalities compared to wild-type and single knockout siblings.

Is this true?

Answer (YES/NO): NO